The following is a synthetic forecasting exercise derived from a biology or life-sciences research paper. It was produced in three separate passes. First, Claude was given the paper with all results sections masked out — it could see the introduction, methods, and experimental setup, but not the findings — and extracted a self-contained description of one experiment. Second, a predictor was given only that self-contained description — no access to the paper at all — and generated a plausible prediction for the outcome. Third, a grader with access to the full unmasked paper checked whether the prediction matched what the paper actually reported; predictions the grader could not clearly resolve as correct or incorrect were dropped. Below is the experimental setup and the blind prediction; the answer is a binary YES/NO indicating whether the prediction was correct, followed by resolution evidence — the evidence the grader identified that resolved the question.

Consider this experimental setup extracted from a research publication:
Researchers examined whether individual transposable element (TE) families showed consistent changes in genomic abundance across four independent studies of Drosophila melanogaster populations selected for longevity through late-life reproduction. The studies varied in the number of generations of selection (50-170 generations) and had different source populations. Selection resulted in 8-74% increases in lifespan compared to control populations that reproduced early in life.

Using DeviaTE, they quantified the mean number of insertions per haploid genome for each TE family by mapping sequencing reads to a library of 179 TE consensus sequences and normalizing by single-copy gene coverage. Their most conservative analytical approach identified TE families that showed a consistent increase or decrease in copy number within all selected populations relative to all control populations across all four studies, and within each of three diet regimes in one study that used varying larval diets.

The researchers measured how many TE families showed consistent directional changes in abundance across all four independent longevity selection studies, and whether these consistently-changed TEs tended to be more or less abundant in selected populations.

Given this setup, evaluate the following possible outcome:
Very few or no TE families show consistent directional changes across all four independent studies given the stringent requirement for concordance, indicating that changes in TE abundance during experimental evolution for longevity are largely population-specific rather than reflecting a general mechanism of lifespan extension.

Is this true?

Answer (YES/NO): NO